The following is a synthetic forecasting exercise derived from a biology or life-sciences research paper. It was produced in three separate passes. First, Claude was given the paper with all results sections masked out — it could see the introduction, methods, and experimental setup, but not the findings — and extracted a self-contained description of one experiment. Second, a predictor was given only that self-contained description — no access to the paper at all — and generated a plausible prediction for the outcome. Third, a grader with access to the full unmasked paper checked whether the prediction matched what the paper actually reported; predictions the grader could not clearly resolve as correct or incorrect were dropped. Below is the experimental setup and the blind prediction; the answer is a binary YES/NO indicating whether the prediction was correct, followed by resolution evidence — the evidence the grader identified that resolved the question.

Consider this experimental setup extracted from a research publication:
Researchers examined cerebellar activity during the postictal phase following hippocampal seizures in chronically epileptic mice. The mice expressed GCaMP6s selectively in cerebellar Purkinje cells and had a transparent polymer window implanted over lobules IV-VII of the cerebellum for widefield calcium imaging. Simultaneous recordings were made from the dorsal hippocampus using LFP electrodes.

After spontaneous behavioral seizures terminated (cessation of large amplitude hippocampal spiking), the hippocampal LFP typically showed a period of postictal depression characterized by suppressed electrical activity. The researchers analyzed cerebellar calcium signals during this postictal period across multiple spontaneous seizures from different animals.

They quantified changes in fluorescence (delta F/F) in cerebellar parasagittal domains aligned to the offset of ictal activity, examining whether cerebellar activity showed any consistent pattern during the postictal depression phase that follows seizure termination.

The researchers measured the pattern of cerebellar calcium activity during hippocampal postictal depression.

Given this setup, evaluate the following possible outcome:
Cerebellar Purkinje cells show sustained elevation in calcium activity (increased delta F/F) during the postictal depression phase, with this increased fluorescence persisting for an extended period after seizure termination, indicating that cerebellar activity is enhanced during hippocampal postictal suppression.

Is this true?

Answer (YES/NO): NO